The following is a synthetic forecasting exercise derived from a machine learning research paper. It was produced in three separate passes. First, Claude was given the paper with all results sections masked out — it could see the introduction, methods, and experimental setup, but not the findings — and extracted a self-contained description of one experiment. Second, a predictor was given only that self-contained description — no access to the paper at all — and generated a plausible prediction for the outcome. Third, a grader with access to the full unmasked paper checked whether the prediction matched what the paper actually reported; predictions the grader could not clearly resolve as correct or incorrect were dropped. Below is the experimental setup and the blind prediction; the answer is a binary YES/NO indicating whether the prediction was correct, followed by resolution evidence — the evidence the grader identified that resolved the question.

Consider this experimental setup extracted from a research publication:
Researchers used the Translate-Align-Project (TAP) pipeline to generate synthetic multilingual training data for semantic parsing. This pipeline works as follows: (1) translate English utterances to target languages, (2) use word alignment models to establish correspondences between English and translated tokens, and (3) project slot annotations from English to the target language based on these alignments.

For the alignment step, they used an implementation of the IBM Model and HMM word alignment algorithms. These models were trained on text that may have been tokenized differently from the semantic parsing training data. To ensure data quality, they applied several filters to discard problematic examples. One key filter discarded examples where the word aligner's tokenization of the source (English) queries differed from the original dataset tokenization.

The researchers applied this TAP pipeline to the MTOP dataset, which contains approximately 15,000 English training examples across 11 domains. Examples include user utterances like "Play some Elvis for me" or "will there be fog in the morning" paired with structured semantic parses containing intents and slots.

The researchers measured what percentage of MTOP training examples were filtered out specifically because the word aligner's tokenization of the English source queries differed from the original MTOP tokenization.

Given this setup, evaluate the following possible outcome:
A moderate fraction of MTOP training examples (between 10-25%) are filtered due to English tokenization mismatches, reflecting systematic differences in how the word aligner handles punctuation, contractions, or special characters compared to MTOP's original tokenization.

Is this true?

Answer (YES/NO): NO